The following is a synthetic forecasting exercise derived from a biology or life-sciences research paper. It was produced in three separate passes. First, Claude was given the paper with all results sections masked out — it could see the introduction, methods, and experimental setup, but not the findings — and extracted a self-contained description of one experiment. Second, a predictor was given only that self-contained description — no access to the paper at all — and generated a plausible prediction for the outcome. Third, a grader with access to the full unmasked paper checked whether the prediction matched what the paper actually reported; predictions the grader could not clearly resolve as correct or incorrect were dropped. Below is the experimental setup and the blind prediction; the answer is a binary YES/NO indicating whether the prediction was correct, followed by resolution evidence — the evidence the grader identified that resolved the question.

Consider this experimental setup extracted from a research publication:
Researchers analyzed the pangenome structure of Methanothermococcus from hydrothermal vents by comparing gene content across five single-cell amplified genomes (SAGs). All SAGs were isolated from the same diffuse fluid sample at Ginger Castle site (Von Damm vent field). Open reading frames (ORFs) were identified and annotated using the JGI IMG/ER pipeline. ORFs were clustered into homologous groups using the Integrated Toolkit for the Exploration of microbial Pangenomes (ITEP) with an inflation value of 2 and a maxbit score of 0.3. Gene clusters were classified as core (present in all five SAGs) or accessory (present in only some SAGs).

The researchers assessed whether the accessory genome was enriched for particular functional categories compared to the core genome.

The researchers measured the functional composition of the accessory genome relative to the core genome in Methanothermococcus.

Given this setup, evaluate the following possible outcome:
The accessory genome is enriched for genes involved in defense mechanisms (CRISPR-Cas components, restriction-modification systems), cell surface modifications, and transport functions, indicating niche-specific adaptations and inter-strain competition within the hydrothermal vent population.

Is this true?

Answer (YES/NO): NO